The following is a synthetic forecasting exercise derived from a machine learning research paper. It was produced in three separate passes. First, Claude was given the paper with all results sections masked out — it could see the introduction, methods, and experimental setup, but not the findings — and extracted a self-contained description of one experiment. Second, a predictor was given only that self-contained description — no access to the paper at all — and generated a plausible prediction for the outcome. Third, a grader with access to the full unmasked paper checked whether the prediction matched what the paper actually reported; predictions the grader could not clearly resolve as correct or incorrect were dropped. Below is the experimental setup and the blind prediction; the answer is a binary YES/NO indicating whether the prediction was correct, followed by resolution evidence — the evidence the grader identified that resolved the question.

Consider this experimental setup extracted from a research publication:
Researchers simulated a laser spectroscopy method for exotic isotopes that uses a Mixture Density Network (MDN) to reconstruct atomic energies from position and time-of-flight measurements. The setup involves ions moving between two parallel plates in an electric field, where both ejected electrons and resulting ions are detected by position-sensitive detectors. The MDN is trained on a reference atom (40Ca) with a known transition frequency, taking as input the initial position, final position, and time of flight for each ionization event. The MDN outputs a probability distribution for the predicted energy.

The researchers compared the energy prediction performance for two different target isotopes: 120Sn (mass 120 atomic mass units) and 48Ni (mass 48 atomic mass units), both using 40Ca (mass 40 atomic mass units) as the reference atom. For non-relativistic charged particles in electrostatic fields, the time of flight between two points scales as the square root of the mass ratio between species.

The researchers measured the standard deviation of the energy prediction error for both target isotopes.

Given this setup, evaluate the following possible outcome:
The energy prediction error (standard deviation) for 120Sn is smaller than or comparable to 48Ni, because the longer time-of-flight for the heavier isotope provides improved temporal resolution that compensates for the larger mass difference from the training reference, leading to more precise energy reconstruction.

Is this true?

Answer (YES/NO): YES